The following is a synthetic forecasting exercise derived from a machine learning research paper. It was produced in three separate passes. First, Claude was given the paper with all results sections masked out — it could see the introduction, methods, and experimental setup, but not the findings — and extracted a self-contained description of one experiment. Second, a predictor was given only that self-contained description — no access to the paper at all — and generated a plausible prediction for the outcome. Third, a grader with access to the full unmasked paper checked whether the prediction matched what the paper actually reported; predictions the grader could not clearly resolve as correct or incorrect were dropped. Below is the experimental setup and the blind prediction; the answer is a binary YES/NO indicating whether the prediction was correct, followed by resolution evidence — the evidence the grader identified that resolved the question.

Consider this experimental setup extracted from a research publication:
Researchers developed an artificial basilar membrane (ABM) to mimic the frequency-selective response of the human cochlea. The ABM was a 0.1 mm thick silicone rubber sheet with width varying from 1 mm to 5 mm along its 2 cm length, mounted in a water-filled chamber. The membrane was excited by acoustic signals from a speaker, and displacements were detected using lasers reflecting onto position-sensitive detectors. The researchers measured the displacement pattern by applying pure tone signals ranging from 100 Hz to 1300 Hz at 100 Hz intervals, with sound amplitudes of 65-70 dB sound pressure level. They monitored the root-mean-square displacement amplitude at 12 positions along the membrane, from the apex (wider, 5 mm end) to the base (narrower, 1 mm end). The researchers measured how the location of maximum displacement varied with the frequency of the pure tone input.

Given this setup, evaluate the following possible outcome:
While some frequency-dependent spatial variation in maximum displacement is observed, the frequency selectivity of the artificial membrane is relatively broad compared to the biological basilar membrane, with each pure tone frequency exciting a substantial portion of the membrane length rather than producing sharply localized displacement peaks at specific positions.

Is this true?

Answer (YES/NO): YES